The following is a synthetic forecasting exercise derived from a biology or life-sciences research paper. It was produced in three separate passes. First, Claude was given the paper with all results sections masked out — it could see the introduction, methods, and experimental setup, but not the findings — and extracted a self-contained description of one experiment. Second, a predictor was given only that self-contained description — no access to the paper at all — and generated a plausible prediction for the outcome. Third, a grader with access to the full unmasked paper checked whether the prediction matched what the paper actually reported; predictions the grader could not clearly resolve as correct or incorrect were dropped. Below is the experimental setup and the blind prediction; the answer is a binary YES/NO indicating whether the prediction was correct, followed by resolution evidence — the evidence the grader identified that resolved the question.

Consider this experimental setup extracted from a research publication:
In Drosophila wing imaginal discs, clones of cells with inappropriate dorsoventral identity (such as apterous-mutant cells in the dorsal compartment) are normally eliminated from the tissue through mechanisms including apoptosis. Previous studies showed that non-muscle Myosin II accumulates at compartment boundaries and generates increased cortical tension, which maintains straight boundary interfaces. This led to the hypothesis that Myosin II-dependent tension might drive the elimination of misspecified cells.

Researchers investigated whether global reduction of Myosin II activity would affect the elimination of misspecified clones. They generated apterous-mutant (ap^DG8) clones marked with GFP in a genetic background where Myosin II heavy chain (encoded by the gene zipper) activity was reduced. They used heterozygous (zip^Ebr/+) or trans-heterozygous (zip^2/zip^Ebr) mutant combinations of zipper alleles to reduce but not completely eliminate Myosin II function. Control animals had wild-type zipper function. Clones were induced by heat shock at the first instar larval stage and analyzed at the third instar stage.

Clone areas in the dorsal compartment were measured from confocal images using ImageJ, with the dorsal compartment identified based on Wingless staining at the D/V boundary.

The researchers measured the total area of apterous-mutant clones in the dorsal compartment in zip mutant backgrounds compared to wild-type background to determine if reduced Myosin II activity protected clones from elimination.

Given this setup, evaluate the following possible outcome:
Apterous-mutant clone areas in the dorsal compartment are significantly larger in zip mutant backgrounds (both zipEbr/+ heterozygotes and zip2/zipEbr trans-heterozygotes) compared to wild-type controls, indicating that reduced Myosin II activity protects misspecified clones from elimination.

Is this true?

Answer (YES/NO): NO